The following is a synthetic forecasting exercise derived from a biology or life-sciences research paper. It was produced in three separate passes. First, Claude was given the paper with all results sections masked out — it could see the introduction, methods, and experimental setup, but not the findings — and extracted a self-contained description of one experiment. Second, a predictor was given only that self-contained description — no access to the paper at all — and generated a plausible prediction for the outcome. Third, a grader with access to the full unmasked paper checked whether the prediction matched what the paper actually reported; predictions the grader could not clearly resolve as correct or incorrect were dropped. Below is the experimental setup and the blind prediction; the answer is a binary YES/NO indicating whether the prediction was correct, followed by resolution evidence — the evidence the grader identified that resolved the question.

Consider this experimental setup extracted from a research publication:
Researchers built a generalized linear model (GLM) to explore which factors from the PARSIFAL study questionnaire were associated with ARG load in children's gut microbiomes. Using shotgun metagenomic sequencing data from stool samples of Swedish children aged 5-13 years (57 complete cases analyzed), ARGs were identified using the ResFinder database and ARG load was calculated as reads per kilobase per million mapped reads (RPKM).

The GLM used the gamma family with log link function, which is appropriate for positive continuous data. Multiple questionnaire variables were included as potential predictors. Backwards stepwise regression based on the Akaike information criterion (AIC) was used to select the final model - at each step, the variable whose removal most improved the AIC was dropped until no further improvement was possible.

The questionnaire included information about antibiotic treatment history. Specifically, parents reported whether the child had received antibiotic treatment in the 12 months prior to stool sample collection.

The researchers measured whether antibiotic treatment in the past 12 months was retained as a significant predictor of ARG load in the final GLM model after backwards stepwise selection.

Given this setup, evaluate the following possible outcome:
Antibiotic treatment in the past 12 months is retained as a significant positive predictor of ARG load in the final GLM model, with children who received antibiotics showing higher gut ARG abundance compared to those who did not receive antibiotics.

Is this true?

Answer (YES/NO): NO